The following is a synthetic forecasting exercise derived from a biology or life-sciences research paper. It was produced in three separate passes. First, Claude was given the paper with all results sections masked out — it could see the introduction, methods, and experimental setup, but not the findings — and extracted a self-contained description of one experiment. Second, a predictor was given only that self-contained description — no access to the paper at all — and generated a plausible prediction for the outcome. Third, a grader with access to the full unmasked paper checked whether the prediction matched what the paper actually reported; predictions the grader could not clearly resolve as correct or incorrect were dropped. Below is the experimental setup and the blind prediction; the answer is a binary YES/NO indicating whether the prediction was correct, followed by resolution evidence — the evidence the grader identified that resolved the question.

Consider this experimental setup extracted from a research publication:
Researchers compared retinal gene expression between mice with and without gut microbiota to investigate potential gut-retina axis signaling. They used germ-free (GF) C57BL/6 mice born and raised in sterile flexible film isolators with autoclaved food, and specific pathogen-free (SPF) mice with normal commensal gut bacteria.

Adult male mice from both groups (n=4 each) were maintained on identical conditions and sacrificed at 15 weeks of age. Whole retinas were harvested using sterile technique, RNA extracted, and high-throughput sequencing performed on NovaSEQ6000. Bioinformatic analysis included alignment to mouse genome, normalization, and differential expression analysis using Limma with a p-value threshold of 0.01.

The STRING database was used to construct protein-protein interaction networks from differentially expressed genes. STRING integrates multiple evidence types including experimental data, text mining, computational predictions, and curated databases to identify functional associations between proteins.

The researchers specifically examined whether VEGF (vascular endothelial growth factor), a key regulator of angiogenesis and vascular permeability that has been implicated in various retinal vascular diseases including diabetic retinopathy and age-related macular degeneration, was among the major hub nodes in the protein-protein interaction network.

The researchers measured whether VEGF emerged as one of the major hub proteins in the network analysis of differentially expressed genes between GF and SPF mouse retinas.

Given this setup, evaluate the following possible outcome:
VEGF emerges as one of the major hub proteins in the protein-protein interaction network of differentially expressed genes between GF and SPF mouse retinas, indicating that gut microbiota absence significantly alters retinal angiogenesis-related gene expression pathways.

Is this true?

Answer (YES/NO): YES